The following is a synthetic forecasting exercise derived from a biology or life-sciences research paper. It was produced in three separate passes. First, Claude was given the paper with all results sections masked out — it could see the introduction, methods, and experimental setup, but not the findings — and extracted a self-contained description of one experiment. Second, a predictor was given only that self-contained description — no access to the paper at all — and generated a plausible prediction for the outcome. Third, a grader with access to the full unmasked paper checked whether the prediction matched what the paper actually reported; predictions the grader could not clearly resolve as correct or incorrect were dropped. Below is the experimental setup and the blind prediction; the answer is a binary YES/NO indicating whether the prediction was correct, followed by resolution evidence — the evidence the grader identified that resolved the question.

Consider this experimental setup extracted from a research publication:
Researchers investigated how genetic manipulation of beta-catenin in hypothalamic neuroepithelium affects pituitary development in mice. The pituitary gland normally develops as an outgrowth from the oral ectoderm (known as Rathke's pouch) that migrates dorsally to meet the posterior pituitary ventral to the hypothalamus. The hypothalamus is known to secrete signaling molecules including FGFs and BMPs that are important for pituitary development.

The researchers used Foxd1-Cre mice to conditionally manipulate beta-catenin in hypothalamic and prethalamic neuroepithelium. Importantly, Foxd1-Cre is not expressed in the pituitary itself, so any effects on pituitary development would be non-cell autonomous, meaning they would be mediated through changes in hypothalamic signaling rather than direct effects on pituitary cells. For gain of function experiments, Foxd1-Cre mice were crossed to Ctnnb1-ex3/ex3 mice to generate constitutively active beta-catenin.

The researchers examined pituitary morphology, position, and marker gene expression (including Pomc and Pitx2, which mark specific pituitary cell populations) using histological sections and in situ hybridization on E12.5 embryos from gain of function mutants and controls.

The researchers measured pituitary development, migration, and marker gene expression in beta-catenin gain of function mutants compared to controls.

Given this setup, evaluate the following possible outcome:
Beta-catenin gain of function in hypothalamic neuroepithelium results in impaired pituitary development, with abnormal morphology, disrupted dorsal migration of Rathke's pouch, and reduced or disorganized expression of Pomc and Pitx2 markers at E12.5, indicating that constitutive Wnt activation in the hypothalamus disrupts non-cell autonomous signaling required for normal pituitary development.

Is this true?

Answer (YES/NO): NO